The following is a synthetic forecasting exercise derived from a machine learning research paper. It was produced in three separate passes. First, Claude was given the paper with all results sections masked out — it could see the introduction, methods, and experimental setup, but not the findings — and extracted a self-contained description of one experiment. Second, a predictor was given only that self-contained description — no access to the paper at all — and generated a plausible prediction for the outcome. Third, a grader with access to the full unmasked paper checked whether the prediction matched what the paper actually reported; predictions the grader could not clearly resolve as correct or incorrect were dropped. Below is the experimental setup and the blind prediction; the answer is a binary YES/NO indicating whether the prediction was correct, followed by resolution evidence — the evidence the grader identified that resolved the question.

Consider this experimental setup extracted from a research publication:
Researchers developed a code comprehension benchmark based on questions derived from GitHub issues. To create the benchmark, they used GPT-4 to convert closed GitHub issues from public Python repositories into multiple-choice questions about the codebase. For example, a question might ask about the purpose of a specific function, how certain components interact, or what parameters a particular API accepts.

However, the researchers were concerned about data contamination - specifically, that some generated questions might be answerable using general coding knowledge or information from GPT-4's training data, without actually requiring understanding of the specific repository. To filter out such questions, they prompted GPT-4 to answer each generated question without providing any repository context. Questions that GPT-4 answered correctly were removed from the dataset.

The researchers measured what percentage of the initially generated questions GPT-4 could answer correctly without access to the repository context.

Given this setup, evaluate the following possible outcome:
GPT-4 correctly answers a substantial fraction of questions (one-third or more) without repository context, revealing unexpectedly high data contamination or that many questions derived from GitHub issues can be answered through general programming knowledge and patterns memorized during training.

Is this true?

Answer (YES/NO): YES